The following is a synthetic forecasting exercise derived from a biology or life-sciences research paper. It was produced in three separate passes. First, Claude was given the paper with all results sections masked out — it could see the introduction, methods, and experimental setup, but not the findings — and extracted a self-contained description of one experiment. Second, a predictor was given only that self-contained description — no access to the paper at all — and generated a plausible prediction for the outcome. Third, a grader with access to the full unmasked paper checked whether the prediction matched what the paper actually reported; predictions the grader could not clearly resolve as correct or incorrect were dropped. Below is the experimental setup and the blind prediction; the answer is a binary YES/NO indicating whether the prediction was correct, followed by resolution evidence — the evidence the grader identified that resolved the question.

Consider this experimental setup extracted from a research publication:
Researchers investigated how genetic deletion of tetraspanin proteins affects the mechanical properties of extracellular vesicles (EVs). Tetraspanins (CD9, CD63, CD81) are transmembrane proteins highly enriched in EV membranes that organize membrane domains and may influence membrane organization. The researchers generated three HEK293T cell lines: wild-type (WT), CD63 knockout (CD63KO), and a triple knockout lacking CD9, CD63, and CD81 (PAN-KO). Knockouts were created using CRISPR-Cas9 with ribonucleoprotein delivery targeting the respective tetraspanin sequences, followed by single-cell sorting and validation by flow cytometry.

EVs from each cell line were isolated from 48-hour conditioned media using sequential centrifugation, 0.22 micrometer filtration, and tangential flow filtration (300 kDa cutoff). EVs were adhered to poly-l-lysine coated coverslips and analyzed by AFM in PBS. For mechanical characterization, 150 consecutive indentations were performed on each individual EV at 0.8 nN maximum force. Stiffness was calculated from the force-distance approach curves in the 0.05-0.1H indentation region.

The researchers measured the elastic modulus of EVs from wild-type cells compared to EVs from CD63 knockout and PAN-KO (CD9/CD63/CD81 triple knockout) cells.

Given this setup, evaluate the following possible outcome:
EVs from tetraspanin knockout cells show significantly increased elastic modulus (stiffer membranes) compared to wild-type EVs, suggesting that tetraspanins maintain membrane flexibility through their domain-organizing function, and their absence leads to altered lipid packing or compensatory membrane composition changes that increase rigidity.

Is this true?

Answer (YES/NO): NO